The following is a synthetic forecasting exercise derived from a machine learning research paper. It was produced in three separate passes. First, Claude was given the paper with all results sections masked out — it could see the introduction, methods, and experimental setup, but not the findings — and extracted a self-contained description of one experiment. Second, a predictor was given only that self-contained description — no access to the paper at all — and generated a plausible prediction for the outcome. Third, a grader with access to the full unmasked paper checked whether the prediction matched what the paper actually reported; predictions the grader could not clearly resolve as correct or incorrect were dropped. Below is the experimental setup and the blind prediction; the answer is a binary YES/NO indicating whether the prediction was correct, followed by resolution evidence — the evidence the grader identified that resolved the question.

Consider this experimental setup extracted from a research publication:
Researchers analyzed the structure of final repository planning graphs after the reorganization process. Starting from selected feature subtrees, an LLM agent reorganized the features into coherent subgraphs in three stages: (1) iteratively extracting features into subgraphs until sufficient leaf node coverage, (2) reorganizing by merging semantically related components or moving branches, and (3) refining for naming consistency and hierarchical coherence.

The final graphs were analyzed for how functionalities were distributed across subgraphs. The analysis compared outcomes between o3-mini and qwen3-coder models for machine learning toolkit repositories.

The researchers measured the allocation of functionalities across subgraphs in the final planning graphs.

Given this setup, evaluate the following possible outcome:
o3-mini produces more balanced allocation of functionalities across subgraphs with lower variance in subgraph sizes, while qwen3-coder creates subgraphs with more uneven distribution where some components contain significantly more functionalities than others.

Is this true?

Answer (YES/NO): NO